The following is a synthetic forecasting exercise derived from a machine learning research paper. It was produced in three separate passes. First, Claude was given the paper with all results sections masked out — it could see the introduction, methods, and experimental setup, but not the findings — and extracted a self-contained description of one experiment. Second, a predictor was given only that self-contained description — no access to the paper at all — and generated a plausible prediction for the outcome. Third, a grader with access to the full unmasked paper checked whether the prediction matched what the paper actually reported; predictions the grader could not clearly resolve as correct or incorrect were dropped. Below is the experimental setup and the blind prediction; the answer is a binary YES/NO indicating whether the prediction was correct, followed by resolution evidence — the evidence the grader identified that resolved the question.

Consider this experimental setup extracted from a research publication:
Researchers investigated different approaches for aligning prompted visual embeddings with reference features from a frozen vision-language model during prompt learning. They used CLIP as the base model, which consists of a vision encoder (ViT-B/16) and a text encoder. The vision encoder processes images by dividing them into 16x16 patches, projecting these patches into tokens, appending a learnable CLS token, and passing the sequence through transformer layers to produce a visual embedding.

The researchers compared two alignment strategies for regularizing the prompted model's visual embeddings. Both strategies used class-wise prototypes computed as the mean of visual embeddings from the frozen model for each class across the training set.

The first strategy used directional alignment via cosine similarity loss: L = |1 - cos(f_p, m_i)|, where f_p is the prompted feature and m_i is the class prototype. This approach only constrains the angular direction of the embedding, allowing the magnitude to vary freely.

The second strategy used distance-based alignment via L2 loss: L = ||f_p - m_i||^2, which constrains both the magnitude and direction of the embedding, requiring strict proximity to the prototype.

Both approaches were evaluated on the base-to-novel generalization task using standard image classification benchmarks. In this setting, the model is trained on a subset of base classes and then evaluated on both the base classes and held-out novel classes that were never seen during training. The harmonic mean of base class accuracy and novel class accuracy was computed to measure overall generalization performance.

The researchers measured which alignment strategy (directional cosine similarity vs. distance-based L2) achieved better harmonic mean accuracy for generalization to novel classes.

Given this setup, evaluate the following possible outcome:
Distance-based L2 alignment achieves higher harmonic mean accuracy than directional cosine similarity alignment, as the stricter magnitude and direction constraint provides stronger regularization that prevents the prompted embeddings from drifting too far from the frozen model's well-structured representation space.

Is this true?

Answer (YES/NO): NO